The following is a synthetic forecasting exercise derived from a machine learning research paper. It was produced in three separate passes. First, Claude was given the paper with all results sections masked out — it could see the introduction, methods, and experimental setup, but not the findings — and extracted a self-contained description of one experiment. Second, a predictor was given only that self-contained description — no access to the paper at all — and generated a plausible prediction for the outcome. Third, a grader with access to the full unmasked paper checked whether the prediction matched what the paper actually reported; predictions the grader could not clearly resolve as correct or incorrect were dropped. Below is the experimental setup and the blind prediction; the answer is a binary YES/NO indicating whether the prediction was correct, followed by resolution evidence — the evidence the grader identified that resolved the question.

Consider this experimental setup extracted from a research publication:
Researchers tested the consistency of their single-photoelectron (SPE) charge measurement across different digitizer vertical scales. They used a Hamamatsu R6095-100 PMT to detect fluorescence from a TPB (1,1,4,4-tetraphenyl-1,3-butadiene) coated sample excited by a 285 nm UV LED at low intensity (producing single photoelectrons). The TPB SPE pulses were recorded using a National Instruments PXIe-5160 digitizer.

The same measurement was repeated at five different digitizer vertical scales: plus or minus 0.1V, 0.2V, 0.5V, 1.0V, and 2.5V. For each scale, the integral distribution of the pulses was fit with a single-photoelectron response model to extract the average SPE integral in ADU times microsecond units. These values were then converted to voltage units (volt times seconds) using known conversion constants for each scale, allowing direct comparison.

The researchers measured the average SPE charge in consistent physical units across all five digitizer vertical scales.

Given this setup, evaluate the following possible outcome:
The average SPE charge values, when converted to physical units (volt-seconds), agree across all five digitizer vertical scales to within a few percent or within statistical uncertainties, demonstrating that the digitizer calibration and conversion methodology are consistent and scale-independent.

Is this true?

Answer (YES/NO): YES